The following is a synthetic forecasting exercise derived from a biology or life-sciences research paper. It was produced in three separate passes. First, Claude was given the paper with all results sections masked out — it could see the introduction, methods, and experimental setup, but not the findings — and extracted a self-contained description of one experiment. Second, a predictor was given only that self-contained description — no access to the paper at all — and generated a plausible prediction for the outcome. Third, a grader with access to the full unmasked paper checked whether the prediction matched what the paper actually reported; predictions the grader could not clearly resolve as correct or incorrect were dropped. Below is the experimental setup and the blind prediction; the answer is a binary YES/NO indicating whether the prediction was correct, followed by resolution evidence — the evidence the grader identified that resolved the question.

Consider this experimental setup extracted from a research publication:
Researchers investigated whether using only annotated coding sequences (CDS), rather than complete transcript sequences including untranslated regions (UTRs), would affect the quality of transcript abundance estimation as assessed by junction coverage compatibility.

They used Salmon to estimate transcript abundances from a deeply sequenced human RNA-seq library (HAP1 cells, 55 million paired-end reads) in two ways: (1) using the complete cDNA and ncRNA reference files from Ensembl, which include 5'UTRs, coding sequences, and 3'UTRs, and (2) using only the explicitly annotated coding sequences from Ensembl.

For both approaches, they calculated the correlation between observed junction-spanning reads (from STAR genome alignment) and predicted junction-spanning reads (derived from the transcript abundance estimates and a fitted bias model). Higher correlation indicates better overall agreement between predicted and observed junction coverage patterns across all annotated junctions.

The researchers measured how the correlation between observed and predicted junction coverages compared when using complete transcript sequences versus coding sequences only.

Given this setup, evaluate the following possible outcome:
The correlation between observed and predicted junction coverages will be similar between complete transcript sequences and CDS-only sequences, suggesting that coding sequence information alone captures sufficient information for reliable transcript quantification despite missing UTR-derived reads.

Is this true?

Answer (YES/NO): NO